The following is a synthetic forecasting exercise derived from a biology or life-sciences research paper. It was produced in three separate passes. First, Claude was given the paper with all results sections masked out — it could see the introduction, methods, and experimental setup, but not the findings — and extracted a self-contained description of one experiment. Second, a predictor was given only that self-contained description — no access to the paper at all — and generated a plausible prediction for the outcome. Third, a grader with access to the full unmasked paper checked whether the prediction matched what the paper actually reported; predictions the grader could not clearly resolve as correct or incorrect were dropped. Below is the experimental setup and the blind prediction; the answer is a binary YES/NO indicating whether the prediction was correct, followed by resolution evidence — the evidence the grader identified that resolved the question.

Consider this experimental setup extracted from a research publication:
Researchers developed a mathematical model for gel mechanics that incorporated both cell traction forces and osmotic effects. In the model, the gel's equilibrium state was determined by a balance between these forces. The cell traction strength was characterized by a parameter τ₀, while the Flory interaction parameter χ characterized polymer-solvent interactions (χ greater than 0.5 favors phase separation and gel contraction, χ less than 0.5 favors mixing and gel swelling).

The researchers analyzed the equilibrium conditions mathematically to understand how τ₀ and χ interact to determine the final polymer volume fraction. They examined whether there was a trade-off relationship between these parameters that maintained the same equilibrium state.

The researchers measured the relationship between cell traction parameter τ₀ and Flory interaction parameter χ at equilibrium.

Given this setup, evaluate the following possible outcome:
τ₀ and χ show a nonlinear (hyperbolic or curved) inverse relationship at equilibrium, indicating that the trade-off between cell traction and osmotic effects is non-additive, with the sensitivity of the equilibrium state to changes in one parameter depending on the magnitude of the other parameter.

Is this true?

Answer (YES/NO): NO